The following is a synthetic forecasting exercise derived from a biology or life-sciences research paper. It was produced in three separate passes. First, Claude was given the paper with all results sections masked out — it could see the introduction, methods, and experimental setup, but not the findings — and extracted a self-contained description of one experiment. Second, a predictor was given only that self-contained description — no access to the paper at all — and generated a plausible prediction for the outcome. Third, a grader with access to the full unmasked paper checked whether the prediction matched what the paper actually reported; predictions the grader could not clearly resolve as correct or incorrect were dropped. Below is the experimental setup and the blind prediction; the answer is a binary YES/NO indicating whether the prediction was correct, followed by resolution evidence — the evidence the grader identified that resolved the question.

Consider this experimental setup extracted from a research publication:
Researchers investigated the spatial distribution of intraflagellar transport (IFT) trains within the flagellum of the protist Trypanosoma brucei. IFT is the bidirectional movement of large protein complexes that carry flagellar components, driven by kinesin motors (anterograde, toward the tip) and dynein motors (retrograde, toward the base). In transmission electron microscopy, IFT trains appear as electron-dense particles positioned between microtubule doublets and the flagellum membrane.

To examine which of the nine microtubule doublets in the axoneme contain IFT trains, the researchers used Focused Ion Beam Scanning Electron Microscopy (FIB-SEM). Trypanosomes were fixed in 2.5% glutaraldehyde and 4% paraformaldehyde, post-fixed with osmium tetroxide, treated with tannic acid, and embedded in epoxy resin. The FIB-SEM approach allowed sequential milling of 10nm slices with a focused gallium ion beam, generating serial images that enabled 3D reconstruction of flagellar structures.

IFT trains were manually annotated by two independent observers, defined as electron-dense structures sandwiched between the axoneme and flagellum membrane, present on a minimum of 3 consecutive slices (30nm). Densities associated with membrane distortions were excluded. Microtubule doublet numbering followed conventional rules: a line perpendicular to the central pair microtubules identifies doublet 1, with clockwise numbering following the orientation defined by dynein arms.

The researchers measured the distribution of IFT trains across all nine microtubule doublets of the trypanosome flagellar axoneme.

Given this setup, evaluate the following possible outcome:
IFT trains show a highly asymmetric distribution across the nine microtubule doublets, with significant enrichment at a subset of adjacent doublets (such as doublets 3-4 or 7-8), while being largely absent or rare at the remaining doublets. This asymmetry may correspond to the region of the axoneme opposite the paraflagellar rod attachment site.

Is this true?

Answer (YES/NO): NO